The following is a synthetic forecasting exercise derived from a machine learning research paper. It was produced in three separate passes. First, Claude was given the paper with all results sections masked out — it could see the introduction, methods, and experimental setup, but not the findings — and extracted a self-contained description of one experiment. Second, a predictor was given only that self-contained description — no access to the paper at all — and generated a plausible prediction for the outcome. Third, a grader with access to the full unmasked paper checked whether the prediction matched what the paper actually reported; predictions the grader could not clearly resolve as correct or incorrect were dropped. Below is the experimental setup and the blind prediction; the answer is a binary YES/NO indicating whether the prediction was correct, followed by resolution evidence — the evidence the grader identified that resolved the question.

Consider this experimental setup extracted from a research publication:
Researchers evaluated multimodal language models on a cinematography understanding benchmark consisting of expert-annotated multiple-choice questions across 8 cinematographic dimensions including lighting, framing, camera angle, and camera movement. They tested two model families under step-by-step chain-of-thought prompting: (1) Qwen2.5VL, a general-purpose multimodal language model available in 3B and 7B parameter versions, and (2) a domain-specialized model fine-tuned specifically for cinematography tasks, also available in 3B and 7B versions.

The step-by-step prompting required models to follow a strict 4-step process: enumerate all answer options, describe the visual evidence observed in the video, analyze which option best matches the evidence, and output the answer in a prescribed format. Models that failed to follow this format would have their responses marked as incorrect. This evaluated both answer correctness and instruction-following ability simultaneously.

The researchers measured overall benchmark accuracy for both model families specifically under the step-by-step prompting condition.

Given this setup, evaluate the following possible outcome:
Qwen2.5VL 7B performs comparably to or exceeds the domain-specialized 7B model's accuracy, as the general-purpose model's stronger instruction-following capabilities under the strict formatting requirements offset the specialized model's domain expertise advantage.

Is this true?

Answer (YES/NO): YES